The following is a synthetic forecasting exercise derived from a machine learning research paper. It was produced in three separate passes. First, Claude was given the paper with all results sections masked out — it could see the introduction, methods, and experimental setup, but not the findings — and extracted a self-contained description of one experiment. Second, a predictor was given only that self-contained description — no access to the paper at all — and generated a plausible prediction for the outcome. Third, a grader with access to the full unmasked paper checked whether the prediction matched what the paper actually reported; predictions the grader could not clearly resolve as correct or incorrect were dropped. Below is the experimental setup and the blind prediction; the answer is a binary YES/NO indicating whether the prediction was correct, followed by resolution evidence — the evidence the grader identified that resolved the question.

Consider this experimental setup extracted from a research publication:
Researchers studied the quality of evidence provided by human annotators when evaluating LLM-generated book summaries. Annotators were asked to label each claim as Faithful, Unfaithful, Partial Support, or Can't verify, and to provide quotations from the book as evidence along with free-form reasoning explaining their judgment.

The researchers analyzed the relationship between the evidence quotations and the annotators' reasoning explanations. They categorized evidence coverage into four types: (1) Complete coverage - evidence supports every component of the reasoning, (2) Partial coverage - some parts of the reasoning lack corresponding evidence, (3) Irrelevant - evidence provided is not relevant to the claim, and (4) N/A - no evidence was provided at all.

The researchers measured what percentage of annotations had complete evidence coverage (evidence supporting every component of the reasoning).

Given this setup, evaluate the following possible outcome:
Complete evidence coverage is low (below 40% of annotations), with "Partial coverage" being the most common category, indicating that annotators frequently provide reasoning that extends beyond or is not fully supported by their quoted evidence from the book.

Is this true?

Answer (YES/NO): NO